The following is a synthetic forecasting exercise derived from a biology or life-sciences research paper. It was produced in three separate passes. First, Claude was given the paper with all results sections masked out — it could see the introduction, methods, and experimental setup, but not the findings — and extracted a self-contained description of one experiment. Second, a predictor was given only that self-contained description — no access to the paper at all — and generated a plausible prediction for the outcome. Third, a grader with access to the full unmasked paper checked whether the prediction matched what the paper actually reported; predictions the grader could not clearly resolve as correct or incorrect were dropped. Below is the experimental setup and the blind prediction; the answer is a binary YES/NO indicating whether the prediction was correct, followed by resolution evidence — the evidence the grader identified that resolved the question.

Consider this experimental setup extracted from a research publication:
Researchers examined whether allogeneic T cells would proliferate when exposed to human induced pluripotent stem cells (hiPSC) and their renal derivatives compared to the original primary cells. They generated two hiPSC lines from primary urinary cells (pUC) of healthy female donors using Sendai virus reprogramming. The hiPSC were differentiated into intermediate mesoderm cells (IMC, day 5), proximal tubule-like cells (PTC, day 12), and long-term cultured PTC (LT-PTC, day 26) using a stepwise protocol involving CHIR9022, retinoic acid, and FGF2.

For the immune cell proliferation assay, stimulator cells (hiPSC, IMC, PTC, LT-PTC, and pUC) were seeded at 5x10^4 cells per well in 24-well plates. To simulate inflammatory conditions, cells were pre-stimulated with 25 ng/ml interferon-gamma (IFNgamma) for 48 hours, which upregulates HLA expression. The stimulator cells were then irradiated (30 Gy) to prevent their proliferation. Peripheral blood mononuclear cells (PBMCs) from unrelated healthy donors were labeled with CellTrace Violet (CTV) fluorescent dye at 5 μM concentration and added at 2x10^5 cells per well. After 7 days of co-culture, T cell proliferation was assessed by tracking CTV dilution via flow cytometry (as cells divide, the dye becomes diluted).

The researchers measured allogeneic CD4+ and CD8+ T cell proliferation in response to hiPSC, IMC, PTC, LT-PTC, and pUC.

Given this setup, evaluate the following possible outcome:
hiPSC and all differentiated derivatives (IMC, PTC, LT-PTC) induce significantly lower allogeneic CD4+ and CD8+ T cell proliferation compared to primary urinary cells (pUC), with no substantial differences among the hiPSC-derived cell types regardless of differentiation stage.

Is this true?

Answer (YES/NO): YES